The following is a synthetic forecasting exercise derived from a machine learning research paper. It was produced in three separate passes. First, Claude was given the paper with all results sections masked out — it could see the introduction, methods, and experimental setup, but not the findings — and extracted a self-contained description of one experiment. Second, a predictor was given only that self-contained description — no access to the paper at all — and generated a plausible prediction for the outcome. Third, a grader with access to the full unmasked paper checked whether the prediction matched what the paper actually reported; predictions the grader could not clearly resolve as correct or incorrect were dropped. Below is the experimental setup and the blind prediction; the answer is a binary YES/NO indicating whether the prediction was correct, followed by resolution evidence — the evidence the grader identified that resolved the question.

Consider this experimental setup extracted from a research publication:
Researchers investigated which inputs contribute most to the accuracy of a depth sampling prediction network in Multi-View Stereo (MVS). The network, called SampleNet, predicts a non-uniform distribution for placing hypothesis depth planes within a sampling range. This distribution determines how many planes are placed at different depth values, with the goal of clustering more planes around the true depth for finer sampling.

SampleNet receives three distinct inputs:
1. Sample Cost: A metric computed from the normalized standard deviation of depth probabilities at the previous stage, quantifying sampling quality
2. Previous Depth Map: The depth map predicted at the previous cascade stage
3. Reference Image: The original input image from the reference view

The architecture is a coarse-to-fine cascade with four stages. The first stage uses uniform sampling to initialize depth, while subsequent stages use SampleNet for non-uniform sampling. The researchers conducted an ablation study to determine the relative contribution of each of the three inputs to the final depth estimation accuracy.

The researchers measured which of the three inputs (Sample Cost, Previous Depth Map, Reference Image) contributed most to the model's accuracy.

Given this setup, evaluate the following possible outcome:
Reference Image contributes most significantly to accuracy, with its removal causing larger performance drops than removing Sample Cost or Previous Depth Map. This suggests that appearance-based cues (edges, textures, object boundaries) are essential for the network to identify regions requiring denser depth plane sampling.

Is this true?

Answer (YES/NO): NO